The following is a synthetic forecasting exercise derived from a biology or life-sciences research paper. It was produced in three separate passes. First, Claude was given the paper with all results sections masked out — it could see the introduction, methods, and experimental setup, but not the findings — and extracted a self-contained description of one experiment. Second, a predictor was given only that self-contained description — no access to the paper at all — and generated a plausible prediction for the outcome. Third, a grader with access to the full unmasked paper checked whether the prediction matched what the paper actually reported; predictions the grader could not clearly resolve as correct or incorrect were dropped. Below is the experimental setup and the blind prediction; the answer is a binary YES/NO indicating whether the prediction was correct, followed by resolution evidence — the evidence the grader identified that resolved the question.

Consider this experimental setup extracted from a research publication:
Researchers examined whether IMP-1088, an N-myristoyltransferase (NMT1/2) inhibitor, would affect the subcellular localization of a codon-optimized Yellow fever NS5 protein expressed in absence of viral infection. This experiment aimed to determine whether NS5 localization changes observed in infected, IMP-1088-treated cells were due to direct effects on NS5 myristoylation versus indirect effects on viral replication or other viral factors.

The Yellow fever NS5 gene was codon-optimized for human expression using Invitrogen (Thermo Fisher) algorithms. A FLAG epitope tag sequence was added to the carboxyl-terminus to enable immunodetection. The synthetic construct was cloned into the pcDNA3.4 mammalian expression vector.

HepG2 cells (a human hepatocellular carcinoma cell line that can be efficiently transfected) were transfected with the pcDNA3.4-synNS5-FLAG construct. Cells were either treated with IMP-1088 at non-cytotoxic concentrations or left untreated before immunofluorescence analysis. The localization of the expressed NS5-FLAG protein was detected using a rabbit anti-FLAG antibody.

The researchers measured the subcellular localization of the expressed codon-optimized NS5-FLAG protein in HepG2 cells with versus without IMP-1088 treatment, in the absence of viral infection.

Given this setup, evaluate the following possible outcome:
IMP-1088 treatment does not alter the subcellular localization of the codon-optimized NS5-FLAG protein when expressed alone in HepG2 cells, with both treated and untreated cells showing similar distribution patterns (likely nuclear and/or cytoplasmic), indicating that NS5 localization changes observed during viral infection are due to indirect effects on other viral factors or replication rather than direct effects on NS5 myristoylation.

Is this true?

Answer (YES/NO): NO